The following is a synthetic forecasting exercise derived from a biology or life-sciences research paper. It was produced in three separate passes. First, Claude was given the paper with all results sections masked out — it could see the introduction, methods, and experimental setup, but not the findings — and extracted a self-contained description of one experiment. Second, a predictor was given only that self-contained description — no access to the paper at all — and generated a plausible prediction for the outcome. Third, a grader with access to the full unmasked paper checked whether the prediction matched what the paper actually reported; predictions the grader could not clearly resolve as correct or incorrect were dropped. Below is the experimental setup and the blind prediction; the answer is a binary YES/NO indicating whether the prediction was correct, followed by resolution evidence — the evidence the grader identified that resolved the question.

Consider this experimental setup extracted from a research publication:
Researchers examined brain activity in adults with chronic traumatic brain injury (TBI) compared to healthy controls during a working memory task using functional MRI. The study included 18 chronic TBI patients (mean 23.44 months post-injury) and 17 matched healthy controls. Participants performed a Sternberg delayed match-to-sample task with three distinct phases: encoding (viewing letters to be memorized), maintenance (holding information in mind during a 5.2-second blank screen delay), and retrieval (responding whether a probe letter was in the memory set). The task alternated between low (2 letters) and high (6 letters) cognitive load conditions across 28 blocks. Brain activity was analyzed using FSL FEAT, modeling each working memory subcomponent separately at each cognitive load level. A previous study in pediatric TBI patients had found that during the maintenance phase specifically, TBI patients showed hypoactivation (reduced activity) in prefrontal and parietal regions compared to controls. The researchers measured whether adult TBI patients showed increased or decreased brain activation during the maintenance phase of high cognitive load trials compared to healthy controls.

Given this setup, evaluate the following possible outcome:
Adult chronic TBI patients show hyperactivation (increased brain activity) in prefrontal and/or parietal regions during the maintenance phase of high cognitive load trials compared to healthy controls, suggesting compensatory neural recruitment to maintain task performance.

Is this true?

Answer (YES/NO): NO